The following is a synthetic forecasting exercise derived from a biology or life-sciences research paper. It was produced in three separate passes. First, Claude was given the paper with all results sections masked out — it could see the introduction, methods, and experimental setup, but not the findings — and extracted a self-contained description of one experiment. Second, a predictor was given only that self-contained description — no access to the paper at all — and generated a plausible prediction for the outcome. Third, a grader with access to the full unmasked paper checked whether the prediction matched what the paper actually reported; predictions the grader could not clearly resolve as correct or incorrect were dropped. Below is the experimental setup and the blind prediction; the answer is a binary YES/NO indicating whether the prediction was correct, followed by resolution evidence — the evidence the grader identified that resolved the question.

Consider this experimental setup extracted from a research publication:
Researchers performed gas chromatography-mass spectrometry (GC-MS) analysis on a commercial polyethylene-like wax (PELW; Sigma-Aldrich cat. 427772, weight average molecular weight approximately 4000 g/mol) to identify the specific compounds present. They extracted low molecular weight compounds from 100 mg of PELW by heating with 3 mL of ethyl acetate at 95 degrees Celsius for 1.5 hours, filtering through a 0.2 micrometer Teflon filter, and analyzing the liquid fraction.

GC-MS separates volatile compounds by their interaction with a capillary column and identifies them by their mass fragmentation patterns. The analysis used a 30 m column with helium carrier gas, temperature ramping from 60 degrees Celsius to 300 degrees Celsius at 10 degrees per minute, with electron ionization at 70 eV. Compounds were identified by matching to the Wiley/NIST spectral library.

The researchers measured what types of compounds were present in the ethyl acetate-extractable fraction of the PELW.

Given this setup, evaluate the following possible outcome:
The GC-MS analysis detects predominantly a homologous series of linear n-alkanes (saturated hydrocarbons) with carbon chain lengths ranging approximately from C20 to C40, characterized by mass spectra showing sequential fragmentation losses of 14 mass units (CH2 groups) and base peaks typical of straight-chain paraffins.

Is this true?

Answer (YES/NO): NO